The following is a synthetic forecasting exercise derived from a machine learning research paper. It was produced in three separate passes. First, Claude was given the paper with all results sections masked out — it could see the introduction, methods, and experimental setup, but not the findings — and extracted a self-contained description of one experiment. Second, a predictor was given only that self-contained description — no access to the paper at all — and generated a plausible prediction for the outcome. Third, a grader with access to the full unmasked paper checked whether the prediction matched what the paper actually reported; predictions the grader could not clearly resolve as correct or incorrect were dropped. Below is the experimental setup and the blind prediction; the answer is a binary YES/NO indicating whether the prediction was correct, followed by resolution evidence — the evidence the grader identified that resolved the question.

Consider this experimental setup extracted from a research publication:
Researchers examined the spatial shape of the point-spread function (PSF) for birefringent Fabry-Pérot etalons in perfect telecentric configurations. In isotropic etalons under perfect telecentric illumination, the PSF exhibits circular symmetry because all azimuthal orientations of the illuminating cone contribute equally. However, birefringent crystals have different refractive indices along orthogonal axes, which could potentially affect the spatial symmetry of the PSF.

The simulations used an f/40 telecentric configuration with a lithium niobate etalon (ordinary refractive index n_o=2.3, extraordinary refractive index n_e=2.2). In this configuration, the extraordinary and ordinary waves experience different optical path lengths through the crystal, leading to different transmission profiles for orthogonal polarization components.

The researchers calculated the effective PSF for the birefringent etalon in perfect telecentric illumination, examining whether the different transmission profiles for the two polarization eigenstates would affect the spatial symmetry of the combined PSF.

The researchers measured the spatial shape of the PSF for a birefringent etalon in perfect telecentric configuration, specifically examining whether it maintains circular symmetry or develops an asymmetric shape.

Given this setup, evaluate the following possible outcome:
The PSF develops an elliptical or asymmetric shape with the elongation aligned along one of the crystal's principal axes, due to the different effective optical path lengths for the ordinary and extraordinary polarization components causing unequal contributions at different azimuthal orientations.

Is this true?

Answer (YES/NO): YES